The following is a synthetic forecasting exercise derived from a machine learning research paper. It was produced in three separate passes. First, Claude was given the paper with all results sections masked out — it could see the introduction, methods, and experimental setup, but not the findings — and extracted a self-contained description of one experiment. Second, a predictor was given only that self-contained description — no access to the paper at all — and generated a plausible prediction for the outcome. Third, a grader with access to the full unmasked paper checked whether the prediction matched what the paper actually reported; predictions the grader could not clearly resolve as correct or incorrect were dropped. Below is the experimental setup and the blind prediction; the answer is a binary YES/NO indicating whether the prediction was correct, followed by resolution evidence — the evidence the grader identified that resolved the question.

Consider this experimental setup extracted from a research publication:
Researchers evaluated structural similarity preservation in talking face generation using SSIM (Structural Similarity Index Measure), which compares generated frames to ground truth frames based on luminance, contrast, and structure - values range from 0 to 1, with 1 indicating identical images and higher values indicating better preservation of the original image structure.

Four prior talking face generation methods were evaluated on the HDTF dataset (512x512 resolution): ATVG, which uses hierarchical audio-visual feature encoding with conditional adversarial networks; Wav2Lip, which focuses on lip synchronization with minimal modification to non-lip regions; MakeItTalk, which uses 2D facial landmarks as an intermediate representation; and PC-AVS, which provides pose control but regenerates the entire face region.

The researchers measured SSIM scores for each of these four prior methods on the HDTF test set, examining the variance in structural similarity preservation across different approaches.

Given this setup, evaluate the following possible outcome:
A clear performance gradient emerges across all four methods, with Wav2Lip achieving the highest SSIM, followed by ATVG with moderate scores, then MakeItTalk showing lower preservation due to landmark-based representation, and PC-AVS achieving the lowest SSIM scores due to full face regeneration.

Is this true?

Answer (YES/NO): NO